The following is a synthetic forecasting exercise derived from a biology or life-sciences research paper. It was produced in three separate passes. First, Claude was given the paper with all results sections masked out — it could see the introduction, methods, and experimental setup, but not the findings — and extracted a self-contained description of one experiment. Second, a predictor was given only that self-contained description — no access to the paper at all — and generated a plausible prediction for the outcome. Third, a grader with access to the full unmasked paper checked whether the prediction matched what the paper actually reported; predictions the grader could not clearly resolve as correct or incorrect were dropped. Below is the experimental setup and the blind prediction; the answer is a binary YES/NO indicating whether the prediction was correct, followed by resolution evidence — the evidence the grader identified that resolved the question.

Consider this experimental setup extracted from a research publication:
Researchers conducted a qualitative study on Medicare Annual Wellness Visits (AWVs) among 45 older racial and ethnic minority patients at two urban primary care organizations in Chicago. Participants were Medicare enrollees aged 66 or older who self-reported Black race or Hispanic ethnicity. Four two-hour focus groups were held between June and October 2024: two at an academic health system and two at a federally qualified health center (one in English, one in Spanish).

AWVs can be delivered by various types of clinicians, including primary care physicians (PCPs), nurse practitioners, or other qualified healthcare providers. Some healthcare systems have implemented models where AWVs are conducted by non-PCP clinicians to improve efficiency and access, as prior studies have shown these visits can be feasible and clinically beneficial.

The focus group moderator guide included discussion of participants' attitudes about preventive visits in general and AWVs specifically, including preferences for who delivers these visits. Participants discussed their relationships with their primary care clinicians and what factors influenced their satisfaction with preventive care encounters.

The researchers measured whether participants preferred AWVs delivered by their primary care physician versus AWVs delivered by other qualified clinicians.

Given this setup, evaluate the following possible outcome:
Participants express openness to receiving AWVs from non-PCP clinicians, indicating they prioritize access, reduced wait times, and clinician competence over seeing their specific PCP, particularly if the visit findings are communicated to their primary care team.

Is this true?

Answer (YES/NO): NO